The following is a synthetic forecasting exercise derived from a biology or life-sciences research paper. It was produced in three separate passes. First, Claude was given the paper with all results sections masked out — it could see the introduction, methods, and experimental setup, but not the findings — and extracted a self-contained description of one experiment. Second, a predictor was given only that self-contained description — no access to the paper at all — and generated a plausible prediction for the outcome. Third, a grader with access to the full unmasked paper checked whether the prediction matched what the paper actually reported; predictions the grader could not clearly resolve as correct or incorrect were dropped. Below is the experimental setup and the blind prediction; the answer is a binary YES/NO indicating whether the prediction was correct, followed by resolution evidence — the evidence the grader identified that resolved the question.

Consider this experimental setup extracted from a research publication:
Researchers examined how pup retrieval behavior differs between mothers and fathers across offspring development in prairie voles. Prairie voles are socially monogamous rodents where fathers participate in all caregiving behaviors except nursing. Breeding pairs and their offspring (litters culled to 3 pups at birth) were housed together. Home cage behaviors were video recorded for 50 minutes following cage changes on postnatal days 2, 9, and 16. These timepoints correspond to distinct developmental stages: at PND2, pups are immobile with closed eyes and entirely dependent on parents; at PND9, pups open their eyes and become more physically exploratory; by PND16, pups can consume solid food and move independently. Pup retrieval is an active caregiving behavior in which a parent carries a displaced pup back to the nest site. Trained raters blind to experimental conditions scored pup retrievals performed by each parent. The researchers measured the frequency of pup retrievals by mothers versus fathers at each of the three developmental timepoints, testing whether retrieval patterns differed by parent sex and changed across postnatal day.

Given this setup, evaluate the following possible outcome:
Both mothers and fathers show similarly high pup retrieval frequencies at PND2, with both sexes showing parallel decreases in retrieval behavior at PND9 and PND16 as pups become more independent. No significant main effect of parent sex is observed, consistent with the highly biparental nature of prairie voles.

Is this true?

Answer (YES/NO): NO